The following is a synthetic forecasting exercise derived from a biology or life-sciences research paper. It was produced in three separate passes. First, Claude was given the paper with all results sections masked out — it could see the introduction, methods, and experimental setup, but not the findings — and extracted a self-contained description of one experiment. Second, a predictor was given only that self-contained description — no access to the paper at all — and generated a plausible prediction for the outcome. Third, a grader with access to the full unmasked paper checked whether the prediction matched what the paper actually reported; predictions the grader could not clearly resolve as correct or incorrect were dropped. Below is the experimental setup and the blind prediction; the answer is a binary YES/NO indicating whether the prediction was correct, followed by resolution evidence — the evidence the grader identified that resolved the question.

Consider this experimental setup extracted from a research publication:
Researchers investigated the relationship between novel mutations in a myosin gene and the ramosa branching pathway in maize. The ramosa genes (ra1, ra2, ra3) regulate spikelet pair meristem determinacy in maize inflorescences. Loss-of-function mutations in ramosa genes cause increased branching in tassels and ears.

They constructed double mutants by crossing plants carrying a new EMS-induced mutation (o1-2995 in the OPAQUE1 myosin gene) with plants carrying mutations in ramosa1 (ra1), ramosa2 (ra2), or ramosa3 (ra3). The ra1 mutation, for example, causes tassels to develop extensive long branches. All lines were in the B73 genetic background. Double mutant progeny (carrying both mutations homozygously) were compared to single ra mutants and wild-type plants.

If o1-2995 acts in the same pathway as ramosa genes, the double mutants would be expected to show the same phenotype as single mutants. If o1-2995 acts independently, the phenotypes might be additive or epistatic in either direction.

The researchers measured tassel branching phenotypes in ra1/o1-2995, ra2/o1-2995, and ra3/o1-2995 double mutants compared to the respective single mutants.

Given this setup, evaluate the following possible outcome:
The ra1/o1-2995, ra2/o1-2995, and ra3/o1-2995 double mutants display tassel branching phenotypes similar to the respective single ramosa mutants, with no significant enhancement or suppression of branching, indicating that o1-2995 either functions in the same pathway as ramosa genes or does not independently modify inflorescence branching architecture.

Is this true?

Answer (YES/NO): NO